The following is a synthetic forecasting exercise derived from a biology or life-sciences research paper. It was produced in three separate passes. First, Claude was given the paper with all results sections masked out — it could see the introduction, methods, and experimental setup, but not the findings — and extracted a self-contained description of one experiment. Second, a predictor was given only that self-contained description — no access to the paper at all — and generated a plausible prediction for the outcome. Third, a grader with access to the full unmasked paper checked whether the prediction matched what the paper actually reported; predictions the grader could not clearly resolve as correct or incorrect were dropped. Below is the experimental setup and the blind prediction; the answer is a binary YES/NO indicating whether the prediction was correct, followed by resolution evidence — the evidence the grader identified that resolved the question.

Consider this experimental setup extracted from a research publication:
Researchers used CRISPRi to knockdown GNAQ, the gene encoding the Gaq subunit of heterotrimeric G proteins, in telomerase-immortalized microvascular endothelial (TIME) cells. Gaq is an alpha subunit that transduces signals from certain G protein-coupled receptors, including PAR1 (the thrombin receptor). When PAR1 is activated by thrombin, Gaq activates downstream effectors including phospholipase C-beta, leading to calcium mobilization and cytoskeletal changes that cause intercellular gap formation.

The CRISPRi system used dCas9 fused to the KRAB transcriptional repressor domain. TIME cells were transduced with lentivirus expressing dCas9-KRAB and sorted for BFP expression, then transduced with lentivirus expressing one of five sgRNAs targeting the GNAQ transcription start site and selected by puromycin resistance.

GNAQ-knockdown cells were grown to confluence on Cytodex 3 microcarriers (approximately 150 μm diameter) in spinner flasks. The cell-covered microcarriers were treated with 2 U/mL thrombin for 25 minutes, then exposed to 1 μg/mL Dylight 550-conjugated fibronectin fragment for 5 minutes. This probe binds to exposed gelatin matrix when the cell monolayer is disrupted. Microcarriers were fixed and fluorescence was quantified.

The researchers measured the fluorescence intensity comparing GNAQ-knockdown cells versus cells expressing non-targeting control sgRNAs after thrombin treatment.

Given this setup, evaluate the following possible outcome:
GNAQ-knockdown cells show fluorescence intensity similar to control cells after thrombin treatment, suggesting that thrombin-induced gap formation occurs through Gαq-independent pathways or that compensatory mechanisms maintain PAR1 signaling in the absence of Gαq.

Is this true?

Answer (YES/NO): YES